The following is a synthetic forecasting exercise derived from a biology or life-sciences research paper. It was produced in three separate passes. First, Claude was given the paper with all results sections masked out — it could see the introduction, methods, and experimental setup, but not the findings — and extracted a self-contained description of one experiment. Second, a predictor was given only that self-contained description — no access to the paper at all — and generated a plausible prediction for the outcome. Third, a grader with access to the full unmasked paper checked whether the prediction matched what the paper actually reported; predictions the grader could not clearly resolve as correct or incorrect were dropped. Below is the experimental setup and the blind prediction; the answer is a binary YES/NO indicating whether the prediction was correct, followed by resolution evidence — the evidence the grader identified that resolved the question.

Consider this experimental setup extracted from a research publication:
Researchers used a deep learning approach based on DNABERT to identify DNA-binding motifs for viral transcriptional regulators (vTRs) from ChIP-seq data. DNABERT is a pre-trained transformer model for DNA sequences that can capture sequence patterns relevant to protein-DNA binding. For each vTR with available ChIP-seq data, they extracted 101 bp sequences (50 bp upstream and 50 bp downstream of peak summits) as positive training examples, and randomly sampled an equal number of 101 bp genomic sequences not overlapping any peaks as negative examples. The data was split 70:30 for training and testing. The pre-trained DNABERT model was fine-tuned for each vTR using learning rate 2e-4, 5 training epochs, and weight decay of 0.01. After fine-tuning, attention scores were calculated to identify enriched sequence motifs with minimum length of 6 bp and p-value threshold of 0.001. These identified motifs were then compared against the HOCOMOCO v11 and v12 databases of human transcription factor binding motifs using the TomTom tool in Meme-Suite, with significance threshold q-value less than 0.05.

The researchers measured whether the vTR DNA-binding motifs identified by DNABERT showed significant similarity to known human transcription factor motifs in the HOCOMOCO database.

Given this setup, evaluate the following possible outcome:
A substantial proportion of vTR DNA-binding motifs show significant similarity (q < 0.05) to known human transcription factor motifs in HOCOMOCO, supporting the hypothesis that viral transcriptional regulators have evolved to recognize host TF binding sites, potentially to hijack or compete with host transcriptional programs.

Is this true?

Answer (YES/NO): YES